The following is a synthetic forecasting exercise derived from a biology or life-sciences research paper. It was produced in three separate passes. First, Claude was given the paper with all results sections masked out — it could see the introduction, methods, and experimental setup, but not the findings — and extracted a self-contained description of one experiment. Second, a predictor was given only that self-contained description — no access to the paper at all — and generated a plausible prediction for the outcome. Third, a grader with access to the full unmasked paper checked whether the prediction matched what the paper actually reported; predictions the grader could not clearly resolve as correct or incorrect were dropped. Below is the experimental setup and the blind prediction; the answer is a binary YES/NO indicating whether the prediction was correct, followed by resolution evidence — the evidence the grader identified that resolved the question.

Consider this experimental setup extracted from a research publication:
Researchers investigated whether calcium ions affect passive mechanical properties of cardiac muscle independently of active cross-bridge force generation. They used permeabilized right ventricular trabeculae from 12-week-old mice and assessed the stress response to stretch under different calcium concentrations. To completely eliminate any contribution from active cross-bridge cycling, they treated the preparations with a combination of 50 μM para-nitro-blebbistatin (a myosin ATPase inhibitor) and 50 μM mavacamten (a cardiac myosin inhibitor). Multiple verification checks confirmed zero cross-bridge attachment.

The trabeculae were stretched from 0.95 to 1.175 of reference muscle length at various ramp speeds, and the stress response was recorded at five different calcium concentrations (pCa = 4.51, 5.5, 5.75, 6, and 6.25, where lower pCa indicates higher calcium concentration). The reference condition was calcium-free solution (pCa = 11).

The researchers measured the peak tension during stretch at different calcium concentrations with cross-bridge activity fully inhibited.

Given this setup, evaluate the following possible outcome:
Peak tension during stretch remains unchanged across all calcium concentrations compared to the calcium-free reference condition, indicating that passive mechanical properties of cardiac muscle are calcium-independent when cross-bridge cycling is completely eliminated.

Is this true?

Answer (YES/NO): NO